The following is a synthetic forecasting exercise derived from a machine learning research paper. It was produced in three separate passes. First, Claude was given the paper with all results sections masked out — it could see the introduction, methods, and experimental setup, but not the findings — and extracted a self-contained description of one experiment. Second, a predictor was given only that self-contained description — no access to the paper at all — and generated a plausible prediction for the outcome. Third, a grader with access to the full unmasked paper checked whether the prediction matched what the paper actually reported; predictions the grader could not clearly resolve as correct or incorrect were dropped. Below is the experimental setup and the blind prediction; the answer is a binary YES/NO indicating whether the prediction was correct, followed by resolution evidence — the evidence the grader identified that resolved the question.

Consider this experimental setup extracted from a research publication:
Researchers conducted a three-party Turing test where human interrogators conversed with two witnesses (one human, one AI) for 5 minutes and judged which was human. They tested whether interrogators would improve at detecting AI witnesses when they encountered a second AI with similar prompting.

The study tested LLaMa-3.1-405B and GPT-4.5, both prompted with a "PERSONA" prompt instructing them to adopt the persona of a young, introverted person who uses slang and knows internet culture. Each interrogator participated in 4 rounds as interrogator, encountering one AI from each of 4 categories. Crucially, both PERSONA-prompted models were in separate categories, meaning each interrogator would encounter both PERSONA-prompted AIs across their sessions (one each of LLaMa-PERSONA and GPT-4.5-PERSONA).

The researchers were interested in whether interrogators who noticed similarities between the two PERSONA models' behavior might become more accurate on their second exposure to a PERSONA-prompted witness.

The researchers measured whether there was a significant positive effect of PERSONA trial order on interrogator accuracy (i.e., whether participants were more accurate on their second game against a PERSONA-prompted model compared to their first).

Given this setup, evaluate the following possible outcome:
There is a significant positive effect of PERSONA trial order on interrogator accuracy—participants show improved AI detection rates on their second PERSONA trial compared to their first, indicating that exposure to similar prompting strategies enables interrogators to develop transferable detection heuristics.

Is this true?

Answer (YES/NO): NO